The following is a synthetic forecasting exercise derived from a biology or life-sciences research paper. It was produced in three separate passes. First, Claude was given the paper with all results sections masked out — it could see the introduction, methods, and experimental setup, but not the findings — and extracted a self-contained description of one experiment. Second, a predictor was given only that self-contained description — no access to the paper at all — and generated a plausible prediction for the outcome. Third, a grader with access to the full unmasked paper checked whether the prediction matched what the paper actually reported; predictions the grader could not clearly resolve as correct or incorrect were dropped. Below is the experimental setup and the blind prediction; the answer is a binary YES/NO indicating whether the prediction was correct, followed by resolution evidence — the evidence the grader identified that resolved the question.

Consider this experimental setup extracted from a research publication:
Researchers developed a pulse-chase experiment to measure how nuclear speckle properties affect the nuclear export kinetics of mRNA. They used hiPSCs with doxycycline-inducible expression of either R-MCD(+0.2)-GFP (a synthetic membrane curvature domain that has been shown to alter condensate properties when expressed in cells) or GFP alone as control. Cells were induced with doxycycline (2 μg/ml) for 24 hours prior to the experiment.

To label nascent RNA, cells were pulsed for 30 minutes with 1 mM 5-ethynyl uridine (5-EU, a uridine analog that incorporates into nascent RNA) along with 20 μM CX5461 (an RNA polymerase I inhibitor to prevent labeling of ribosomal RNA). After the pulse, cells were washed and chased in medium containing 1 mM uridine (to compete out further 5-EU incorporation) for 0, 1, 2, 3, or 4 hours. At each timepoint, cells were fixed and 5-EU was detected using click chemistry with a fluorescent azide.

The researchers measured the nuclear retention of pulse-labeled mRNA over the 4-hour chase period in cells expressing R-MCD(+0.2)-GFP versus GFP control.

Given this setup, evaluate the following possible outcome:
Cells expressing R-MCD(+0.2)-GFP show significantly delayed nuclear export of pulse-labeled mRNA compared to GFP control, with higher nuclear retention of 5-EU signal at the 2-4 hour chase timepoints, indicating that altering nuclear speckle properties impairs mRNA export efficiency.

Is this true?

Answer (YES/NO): YES